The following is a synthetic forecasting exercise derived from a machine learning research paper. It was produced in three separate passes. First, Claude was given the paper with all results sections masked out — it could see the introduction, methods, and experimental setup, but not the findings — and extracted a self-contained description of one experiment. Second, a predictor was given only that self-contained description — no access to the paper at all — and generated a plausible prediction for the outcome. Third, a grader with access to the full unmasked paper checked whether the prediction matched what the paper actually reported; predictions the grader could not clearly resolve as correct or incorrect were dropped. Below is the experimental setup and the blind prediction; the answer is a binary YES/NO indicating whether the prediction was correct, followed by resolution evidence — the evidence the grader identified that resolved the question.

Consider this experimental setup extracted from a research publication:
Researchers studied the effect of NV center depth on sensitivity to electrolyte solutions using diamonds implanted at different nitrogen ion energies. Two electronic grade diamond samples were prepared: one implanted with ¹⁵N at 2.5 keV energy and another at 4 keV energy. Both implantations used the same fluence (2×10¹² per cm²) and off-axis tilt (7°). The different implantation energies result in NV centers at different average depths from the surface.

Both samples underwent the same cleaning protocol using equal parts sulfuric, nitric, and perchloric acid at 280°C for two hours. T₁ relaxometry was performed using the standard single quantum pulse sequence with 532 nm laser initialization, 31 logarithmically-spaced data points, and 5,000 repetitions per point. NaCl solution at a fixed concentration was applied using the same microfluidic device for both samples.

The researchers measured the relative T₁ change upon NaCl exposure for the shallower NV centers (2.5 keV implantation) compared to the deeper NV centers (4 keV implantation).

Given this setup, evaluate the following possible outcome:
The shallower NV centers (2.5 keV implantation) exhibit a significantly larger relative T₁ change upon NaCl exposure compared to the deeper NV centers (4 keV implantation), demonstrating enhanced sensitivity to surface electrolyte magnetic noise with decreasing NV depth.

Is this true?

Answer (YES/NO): NO